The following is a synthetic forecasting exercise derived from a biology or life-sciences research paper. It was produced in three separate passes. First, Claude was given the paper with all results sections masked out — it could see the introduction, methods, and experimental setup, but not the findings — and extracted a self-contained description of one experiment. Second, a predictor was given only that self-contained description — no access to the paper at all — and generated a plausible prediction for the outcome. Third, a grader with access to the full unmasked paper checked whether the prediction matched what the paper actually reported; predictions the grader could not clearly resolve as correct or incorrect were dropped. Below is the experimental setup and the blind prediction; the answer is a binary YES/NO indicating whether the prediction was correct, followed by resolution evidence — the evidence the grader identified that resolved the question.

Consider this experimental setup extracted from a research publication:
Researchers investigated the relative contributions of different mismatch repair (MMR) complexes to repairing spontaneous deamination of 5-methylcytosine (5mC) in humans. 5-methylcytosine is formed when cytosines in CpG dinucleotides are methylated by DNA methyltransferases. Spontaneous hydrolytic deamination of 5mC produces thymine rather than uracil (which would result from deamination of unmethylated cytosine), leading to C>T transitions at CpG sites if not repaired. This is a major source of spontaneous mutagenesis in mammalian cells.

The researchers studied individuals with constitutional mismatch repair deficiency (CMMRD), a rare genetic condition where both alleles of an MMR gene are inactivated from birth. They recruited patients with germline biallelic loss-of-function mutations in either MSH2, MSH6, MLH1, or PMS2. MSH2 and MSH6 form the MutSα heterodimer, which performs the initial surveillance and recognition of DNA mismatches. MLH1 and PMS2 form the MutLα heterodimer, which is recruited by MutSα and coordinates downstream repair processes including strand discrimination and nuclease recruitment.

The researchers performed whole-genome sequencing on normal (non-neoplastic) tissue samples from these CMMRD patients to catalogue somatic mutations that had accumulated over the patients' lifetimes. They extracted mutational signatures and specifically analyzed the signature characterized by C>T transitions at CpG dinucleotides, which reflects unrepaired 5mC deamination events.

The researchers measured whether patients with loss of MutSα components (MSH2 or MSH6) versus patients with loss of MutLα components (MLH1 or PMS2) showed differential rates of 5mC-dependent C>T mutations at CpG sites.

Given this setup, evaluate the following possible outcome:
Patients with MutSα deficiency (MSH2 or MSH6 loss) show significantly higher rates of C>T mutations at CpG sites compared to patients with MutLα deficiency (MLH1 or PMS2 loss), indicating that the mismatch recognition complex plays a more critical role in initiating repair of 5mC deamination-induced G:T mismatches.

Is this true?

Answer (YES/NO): YES